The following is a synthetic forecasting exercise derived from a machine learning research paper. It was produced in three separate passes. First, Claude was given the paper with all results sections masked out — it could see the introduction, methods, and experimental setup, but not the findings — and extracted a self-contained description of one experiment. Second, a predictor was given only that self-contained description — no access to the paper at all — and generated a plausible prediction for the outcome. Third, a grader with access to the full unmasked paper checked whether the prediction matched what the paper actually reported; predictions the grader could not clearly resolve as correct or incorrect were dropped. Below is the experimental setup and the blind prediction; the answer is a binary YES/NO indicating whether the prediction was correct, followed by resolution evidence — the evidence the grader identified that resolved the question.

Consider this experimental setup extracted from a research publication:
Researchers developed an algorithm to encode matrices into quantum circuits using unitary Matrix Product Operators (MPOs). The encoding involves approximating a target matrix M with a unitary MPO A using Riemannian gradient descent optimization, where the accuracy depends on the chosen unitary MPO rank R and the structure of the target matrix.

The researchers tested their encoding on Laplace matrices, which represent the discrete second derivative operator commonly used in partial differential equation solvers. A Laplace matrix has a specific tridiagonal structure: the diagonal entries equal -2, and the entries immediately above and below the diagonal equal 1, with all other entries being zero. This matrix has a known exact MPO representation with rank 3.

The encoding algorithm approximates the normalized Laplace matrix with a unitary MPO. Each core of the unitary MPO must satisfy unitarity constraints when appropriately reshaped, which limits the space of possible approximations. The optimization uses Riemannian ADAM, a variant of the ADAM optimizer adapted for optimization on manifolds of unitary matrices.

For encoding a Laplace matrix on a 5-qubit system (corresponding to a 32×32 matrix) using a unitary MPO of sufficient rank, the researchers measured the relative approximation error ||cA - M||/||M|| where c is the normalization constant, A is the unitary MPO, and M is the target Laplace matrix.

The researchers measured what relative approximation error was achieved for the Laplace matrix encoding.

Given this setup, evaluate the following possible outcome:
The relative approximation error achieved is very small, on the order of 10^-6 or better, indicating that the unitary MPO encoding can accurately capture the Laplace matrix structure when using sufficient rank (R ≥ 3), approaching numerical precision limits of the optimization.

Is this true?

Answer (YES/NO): YES